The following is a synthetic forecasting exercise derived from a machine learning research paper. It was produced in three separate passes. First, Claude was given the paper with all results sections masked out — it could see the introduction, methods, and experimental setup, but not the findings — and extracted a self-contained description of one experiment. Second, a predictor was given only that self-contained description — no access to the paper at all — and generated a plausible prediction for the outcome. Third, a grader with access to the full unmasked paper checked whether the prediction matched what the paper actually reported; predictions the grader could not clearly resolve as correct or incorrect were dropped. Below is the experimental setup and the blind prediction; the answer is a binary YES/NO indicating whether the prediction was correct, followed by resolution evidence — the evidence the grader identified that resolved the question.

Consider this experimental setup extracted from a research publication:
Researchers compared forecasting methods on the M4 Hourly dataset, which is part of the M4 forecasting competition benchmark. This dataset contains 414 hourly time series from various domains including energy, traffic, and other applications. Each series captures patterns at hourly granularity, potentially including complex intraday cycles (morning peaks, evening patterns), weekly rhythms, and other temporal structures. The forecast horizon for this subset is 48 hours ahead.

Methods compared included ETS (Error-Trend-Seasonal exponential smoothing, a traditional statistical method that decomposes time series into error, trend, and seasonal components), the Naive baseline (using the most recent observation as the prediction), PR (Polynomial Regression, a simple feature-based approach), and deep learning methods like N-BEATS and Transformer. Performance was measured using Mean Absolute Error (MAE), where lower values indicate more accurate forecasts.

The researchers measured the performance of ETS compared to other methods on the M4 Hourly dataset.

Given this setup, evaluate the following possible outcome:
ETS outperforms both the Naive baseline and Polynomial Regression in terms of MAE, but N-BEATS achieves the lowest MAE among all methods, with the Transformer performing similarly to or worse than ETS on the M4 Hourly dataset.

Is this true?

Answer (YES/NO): NO